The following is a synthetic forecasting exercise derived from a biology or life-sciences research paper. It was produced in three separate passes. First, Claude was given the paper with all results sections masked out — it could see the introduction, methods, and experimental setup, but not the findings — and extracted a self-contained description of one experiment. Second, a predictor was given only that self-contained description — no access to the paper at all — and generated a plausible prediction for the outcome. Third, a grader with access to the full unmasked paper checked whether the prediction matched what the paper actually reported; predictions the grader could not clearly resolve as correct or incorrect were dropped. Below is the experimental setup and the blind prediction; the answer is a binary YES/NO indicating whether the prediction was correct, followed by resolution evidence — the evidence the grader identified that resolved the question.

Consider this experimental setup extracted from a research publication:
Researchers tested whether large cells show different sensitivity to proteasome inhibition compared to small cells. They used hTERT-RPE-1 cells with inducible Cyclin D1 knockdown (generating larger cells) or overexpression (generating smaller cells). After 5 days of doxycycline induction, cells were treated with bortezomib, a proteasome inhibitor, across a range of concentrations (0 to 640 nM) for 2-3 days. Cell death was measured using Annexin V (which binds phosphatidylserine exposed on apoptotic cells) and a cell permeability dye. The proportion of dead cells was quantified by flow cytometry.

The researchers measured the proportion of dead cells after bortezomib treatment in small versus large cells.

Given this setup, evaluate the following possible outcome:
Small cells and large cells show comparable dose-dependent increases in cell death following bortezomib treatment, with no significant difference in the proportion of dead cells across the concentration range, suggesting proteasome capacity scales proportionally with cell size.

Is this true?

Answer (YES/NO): NO